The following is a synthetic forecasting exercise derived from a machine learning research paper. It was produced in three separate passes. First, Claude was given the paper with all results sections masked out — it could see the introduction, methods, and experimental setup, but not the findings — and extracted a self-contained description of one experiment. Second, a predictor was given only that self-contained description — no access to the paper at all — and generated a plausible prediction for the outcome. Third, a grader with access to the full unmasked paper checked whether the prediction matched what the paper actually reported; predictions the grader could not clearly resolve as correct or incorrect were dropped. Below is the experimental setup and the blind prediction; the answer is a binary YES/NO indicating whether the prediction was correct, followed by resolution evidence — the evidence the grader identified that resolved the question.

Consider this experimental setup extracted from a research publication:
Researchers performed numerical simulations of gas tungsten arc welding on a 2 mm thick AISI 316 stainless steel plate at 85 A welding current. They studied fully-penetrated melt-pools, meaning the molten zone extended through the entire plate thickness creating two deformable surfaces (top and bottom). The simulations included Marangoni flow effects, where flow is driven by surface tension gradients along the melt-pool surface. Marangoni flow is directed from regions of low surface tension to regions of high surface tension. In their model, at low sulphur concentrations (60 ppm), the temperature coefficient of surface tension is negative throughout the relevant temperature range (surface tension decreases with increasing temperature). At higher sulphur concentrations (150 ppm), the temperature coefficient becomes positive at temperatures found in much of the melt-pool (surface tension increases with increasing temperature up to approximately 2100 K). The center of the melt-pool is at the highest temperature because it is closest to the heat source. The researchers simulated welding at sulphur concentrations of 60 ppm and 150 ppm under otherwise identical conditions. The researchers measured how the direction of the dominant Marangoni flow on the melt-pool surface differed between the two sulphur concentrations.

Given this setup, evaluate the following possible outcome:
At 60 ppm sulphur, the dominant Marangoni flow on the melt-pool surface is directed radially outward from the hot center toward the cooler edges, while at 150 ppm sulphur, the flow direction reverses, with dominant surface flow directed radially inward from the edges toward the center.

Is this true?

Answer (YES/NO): NO